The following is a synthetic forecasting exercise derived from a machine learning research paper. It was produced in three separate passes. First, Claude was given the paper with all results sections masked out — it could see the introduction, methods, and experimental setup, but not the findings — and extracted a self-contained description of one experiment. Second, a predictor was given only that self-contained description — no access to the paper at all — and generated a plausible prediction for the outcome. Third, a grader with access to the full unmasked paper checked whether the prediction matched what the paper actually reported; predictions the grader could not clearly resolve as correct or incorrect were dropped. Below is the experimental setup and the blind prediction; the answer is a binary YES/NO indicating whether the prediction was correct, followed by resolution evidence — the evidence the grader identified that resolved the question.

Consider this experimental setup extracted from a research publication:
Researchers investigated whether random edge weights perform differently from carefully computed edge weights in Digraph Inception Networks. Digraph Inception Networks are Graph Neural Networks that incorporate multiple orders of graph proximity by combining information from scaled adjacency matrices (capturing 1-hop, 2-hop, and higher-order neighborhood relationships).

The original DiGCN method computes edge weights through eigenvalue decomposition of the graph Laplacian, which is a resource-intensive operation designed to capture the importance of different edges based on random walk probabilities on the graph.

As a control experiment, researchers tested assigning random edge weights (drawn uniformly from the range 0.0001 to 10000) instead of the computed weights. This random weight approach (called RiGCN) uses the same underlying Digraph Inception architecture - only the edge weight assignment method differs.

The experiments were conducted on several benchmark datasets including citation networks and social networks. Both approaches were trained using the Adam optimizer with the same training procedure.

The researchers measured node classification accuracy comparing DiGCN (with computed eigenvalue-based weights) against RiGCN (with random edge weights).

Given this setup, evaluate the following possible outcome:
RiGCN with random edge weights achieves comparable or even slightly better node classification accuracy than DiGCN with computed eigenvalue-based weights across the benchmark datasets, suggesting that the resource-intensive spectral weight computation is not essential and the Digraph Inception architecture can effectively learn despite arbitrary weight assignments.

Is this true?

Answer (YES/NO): NO